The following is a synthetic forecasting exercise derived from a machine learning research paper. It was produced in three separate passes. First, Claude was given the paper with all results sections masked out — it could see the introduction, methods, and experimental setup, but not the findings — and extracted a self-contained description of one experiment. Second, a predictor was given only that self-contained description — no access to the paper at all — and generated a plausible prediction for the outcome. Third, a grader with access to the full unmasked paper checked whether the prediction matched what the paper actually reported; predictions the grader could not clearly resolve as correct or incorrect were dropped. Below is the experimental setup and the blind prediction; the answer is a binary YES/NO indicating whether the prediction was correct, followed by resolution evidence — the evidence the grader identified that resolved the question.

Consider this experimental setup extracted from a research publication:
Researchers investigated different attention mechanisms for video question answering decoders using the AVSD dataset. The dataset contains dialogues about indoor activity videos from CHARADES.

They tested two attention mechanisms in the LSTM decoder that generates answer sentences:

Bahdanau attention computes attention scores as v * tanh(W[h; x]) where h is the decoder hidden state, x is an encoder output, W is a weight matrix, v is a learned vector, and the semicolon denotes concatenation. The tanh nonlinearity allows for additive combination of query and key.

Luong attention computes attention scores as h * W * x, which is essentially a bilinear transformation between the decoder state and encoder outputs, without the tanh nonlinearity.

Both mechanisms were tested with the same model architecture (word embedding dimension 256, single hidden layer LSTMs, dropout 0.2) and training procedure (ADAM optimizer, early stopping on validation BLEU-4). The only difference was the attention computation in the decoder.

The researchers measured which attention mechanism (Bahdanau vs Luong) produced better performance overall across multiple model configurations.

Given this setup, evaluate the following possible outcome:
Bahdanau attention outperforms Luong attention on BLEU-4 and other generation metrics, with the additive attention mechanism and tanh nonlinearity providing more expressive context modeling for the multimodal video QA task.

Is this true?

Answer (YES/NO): YES